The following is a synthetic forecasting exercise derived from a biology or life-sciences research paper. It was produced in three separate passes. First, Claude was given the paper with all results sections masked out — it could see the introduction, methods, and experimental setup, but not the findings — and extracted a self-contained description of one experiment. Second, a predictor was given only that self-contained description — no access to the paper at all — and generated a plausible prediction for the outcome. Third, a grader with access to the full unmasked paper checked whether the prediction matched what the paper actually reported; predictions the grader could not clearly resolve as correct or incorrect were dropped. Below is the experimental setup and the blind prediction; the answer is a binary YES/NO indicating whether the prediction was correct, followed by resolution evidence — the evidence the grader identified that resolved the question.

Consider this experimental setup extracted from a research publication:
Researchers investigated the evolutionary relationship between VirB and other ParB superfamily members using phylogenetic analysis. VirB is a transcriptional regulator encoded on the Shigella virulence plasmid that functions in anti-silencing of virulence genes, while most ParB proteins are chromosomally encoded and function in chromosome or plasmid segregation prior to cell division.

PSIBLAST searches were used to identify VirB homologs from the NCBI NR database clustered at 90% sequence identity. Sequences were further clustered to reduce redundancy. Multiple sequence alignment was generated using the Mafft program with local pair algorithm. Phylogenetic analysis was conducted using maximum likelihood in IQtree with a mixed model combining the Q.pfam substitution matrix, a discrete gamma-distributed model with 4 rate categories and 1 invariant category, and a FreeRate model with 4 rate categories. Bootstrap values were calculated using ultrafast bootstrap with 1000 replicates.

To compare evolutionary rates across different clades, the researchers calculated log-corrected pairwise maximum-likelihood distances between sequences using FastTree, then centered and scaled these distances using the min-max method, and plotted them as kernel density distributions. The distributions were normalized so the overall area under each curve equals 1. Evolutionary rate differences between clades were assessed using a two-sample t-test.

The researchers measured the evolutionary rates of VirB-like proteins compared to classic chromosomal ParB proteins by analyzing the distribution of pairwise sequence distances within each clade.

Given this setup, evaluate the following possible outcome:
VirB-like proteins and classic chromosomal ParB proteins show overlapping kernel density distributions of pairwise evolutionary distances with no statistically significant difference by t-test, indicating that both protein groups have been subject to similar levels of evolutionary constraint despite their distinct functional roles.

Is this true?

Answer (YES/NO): NO